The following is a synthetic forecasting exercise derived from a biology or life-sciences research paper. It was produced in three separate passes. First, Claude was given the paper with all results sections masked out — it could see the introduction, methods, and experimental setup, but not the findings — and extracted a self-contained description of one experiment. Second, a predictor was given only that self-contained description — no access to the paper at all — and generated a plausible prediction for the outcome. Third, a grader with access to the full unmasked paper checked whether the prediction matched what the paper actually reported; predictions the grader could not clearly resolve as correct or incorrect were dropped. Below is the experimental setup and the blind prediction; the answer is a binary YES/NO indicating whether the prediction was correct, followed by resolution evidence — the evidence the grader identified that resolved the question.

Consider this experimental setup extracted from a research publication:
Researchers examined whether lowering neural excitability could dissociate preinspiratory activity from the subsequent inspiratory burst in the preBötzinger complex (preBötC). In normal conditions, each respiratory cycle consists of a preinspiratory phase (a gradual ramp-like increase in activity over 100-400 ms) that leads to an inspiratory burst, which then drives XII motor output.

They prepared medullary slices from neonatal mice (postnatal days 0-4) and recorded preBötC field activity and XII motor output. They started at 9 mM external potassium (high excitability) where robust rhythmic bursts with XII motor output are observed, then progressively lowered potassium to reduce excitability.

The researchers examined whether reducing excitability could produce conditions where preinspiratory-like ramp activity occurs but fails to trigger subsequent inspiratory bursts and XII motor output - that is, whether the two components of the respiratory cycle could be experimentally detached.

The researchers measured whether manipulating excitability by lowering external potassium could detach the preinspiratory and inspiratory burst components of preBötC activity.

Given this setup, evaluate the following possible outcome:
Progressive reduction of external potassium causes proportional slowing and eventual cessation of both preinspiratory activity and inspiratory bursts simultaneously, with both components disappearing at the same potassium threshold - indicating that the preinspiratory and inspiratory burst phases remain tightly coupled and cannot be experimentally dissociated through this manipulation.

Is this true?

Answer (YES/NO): NO